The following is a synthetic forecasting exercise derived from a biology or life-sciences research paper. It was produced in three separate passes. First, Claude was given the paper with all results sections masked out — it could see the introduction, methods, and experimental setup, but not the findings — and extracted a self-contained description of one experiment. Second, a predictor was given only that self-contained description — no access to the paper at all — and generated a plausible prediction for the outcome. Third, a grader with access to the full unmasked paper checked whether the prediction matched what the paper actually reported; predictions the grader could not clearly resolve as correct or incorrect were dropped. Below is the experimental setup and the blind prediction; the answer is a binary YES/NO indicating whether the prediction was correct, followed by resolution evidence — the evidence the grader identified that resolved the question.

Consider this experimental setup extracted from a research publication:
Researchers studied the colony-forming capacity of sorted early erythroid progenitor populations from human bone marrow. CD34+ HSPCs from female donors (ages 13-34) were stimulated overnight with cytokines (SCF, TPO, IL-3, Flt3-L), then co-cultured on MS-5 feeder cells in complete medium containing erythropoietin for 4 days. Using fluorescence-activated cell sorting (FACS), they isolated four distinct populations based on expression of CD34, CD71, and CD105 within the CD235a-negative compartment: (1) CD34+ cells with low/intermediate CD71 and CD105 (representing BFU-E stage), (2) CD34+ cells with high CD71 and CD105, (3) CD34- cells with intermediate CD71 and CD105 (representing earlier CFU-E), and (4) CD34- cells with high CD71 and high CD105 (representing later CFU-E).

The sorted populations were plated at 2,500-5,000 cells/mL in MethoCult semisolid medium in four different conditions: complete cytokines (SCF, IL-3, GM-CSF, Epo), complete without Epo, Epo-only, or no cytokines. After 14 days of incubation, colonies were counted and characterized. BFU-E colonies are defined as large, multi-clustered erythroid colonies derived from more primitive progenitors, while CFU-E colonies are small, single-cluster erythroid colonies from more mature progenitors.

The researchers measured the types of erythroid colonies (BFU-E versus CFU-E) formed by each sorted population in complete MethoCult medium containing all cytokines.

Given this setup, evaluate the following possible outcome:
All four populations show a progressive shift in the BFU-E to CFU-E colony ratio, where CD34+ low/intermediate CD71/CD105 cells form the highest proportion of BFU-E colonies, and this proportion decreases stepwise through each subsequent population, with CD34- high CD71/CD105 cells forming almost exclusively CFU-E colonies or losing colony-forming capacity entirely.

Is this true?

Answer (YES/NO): YES